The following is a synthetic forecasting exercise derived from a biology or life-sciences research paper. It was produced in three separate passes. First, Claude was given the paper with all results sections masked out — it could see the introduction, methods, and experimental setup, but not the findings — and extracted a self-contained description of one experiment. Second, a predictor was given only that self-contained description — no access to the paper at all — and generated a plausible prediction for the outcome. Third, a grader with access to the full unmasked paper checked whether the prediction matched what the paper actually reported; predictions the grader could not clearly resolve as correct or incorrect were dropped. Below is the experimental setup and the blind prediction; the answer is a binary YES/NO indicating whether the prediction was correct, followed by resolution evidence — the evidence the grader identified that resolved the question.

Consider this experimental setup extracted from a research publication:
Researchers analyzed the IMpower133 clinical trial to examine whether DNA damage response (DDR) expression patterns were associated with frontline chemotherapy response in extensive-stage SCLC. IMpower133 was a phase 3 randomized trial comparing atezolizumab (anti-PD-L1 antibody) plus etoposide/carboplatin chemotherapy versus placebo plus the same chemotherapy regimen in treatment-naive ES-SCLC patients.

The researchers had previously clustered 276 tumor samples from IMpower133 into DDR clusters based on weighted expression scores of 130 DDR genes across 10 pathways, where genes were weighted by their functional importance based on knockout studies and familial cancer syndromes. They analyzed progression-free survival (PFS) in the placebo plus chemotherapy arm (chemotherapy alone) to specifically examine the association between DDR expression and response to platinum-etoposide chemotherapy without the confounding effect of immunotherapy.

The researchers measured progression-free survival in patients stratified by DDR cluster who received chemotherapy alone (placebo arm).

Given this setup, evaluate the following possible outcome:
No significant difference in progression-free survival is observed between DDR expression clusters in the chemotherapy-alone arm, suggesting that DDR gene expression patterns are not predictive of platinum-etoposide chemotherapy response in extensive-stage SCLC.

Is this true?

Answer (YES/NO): NO